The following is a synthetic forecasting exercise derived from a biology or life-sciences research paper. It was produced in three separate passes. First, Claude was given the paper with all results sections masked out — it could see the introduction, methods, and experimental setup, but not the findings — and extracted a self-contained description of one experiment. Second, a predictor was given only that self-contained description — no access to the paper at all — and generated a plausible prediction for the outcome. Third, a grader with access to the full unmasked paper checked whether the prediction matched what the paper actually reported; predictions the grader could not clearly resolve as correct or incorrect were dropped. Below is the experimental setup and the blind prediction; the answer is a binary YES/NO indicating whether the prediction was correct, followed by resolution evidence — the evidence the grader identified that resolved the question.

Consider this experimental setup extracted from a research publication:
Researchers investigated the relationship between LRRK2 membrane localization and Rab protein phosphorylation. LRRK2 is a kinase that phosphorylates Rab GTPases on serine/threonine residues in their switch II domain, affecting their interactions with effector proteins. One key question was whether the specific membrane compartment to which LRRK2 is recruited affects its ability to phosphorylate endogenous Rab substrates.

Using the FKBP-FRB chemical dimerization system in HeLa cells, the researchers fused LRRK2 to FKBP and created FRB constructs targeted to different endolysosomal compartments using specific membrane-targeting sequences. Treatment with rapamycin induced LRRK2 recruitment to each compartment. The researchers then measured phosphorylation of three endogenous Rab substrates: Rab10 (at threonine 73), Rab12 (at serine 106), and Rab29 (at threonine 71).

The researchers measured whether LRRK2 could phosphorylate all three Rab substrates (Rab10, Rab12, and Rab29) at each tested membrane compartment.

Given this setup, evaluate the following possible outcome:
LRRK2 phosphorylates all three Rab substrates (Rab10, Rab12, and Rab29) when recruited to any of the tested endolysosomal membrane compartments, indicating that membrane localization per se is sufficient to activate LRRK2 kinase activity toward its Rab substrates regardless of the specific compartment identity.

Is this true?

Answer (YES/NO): YES